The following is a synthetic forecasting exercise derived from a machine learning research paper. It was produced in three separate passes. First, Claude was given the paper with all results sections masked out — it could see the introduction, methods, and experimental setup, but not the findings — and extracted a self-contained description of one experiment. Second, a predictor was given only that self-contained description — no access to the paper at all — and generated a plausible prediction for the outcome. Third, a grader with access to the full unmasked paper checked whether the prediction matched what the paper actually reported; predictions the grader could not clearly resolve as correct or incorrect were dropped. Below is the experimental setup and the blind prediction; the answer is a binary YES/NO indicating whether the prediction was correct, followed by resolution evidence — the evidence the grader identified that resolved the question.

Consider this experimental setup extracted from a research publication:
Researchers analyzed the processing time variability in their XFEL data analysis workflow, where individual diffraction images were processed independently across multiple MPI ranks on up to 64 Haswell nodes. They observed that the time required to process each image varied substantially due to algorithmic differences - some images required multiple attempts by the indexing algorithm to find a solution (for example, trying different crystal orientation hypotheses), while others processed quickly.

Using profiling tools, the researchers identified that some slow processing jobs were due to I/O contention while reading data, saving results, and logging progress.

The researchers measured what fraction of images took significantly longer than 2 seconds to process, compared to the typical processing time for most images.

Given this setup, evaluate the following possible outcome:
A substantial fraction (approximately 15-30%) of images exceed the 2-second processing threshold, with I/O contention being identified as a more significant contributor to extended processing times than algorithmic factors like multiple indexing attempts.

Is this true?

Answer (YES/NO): NO